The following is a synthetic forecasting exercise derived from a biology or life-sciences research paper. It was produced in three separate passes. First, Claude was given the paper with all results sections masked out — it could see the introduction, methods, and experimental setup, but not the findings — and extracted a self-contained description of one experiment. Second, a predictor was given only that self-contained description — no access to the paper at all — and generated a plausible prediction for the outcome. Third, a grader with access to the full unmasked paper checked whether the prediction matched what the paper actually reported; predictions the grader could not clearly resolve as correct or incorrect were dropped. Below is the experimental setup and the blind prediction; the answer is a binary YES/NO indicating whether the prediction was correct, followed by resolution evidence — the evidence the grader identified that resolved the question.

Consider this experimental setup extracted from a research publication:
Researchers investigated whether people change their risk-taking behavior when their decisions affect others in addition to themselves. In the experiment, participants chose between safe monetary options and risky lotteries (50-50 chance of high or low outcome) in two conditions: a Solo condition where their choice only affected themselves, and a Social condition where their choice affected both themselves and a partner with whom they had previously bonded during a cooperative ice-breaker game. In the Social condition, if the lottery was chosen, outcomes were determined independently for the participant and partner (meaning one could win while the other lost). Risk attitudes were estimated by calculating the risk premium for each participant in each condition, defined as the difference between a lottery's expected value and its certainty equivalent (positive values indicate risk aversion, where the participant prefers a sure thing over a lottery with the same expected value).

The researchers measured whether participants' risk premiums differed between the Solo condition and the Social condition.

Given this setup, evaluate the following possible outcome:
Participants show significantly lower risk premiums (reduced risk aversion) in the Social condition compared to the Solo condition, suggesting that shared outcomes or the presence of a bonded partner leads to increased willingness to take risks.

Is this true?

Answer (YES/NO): NO